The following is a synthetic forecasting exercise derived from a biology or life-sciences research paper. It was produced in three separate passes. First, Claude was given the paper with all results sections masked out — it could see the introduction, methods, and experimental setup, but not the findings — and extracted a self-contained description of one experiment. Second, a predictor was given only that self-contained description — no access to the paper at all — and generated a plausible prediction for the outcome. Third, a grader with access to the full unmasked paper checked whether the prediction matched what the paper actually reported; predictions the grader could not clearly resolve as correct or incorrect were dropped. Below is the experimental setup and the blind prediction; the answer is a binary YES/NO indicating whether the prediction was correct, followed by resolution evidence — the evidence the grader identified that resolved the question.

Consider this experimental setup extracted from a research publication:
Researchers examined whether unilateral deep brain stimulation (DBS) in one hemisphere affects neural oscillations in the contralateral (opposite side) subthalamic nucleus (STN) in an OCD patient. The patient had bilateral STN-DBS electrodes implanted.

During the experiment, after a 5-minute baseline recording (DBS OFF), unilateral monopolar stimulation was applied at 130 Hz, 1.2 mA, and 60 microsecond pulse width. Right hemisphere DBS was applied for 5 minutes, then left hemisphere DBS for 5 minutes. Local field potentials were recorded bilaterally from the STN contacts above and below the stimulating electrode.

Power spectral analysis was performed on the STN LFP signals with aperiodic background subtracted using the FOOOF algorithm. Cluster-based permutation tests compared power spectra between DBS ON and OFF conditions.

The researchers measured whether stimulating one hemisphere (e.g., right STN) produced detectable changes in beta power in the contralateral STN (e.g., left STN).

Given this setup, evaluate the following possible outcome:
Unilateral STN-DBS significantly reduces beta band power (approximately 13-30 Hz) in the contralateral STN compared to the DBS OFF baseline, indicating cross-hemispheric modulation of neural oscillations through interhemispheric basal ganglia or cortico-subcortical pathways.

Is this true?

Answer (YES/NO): YES